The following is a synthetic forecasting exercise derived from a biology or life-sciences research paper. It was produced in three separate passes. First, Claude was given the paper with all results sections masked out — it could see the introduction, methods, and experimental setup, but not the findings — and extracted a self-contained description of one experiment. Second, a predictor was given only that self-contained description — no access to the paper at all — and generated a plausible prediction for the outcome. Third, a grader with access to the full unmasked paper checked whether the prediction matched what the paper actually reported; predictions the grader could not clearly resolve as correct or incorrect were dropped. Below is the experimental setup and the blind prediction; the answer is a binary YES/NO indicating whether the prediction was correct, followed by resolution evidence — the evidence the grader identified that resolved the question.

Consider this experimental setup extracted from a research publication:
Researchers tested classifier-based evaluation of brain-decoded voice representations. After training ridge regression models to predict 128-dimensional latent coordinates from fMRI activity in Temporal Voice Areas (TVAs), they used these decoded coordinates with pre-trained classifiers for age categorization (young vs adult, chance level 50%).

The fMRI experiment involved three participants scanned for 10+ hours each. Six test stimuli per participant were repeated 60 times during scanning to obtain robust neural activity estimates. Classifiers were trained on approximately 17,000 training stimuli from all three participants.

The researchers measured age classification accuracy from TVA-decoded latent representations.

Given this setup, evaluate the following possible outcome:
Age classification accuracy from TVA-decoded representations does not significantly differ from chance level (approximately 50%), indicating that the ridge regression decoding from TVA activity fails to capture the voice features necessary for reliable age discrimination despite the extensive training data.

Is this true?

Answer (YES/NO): NO